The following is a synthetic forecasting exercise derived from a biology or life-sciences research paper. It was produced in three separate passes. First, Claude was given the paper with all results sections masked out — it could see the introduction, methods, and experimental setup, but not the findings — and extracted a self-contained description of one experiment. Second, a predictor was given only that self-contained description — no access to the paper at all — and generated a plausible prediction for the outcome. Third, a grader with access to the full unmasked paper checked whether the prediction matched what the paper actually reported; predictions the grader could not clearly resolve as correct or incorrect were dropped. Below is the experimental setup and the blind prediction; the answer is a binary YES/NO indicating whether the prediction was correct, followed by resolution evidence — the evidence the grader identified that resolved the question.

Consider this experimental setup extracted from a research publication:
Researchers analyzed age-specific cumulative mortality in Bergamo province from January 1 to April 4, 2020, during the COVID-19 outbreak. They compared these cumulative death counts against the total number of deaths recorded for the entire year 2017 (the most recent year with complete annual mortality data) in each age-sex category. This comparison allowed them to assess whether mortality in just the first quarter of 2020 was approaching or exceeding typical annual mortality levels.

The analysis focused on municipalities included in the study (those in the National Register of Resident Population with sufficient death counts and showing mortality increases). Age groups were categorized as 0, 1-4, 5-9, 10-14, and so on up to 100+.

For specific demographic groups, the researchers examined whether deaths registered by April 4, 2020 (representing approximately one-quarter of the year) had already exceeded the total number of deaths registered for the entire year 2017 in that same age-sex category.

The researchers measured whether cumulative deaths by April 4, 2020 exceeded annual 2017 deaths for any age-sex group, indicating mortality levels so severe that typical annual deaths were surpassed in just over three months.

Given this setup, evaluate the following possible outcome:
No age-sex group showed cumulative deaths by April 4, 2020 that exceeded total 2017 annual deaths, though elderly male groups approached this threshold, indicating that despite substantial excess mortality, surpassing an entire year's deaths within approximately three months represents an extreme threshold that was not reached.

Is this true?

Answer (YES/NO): NO